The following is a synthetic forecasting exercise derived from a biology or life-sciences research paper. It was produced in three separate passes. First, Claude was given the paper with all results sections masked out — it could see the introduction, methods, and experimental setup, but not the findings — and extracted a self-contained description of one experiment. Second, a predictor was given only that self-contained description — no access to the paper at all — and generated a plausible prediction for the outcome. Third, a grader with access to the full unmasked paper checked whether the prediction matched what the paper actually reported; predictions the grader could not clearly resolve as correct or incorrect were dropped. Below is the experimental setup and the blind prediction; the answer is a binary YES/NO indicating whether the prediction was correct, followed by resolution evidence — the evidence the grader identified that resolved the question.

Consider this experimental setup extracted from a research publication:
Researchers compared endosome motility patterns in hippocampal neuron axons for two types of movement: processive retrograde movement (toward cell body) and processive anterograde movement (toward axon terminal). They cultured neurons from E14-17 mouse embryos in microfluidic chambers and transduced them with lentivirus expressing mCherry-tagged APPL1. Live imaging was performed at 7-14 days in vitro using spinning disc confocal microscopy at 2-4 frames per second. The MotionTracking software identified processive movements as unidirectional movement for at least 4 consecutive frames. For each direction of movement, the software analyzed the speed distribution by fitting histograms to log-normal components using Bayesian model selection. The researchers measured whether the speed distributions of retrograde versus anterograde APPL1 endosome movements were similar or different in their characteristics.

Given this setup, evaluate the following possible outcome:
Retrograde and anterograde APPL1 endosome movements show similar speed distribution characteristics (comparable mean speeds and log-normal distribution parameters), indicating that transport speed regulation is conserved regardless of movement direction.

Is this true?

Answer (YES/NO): NO